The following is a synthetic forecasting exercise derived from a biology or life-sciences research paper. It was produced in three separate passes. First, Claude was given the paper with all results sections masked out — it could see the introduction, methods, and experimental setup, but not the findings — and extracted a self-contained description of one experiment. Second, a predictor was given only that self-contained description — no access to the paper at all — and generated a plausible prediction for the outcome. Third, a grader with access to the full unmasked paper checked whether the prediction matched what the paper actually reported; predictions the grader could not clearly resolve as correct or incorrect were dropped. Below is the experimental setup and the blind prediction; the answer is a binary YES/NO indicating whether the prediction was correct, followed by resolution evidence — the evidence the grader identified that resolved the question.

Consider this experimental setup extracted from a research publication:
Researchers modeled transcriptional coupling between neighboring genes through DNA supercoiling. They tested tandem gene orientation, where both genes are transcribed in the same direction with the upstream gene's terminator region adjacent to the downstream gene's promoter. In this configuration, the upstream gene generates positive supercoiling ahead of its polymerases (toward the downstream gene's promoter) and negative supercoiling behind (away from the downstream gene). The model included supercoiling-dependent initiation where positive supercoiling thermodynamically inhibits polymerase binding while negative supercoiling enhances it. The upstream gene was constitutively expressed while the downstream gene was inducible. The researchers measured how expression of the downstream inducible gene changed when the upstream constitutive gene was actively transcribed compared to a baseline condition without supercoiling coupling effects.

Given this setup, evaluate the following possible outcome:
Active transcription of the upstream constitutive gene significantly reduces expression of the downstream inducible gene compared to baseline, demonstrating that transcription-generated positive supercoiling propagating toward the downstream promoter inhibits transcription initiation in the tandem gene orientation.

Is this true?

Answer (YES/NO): YES